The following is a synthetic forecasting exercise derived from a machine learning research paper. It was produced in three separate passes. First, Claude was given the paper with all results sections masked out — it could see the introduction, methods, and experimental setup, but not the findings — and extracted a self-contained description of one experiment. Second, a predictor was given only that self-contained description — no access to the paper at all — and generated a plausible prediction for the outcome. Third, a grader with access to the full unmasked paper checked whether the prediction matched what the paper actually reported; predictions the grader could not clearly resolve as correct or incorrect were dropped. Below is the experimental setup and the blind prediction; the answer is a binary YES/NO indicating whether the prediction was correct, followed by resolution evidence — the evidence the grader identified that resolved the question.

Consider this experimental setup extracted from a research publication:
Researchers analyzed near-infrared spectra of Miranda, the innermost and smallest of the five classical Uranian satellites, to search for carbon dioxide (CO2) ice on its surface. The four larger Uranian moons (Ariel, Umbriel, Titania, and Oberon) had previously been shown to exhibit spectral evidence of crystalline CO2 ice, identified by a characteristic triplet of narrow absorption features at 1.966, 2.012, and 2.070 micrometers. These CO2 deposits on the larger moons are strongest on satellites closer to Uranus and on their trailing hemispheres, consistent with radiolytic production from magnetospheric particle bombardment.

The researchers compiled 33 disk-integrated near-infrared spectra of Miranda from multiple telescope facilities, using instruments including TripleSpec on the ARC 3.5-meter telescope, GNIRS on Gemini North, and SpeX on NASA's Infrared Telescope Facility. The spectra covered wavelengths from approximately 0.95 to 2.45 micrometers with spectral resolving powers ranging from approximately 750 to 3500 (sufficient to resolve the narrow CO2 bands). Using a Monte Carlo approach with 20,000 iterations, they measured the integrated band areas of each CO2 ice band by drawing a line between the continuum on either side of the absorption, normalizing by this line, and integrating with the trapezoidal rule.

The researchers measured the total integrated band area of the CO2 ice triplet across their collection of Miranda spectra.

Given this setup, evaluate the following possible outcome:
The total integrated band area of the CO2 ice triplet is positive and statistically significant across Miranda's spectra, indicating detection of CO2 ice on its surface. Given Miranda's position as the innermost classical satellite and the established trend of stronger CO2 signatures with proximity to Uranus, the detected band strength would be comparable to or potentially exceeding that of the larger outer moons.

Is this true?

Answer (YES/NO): NO